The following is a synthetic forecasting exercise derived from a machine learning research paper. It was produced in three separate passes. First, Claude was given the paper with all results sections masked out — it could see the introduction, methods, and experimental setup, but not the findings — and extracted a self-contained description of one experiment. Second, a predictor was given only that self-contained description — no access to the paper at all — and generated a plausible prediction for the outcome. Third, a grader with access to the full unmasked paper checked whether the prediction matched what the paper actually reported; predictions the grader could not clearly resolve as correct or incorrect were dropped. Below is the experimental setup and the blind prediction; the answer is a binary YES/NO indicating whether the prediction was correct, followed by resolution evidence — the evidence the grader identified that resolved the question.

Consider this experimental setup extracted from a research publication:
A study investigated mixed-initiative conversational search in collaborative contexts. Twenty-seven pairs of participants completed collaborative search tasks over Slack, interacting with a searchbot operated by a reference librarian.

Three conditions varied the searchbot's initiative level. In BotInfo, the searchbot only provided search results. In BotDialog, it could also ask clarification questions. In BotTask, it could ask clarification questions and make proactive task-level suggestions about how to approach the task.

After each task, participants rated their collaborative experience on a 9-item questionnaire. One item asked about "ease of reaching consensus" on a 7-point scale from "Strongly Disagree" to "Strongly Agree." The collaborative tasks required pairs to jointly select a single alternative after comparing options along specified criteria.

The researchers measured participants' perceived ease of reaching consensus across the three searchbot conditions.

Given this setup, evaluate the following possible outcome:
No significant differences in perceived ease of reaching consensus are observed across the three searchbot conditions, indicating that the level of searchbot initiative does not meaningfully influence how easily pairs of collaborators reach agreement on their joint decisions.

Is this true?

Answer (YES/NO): YES